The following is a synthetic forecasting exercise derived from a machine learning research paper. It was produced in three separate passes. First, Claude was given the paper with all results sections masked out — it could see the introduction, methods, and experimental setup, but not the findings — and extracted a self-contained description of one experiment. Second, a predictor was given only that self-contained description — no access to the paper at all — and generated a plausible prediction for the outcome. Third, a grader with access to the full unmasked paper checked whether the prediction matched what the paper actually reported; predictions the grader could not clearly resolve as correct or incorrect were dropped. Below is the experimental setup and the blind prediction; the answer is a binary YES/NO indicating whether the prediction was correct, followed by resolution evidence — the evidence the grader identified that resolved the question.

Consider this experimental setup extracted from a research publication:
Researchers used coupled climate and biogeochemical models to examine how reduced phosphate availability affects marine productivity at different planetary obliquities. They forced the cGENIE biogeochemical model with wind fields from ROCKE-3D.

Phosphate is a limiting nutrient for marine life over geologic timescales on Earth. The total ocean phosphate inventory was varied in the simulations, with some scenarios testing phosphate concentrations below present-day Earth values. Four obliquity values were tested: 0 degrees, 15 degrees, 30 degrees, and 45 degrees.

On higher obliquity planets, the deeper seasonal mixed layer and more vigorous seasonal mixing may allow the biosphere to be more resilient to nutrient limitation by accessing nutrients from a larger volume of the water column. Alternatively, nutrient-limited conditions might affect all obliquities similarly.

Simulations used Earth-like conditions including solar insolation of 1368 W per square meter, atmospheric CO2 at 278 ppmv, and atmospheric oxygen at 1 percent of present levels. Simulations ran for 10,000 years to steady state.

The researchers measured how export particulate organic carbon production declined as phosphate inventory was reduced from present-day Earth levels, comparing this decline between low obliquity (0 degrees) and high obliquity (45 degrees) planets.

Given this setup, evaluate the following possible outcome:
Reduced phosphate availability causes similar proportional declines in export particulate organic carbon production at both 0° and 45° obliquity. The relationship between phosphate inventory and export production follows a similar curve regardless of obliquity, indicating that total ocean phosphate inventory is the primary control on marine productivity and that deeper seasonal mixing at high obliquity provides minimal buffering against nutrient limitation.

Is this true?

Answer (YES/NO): NO